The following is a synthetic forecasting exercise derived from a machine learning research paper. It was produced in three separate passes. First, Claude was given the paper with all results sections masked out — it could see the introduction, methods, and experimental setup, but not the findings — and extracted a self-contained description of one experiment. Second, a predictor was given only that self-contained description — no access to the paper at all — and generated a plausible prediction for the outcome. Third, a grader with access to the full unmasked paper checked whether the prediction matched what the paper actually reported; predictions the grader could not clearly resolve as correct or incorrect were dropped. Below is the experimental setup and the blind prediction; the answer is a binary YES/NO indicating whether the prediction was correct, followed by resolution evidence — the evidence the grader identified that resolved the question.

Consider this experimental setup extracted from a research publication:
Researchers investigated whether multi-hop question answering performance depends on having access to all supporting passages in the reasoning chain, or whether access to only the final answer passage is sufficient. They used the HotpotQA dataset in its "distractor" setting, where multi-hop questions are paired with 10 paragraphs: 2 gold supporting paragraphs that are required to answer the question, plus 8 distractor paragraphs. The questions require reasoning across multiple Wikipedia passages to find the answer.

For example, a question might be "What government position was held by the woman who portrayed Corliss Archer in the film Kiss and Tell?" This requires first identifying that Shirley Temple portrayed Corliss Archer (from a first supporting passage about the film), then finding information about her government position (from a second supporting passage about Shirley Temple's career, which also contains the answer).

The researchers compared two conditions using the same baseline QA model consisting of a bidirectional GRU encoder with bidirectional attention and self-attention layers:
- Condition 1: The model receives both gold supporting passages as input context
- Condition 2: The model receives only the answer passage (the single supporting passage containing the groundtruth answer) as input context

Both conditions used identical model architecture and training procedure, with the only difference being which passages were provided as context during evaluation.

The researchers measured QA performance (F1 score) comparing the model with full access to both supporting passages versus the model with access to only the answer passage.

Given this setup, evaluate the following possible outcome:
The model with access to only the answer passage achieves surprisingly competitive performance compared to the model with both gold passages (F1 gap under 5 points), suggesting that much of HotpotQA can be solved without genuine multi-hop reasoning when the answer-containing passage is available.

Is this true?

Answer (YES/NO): YES